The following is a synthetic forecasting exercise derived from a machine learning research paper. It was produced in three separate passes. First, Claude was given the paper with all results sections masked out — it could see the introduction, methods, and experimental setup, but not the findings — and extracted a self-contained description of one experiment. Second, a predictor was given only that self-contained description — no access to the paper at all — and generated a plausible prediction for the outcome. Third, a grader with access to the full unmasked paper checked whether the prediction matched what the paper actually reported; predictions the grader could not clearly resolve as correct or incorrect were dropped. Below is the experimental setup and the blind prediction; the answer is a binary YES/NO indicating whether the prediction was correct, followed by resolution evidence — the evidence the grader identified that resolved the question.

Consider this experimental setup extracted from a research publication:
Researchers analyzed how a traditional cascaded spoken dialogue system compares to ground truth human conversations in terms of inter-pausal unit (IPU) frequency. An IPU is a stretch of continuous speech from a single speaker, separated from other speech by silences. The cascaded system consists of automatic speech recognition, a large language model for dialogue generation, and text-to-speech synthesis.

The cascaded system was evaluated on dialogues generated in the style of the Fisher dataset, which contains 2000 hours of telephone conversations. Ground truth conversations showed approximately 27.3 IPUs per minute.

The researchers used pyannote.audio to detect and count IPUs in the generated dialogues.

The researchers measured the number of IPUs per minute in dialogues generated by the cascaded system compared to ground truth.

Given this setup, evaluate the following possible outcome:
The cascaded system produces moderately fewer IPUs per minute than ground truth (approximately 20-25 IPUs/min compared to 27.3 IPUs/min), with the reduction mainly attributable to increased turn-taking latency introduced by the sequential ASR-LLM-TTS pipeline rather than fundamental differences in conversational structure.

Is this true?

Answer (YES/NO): NO